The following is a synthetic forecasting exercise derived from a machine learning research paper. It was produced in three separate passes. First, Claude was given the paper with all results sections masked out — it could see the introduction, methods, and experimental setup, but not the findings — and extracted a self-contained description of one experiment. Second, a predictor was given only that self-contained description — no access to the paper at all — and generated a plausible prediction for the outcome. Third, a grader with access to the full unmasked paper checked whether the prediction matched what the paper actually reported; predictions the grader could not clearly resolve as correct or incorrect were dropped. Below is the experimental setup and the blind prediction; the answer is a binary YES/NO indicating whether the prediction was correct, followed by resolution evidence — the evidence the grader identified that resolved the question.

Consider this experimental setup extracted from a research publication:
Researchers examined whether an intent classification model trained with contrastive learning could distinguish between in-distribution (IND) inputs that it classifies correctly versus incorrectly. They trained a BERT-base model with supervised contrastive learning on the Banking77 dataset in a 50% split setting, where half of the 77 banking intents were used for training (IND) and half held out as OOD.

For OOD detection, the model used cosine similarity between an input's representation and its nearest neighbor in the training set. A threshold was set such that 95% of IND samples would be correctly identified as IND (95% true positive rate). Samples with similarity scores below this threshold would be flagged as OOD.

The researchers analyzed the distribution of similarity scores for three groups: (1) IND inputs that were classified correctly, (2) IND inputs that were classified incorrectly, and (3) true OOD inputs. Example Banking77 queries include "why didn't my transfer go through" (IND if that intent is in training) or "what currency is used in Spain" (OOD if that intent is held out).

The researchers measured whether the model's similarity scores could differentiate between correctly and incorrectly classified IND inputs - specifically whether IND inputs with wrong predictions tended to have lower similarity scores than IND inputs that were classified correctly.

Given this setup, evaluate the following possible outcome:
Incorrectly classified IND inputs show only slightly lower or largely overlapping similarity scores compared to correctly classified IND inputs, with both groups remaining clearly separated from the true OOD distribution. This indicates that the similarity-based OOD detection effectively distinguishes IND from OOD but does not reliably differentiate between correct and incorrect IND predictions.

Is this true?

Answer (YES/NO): NO